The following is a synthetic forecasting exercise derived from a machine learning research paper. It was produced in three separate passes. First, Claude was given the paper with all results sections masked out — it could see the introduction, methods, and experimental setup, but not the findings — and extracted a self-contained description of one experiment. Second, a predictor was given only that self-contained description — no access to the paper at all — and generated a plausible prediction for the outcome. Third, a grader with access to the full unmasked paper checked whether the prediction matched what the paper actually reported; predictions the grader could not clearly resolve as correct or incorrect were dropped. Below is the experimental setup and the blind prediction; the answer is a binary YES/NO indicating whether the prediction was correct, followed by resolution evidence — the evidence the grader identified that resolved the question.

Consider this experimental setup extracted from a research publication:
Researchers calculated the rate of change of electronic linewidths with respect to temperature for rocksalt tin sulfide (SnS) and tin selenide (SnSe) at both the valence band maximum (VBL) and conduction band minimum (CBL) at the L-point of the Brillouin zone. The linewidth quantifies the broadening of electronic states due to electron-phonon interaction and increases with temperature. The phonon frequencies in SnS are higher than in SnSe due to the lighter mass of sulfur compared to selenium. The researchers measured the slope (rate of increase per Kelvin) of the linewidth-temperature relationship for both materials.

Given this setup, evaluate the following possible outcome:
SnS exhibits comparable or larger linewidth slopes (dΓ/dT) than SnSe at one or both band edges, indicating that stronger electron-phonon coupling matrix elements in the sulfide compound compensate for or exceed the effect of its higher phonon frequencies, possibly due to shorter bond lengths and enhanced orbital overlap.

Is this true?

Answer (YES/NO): YES